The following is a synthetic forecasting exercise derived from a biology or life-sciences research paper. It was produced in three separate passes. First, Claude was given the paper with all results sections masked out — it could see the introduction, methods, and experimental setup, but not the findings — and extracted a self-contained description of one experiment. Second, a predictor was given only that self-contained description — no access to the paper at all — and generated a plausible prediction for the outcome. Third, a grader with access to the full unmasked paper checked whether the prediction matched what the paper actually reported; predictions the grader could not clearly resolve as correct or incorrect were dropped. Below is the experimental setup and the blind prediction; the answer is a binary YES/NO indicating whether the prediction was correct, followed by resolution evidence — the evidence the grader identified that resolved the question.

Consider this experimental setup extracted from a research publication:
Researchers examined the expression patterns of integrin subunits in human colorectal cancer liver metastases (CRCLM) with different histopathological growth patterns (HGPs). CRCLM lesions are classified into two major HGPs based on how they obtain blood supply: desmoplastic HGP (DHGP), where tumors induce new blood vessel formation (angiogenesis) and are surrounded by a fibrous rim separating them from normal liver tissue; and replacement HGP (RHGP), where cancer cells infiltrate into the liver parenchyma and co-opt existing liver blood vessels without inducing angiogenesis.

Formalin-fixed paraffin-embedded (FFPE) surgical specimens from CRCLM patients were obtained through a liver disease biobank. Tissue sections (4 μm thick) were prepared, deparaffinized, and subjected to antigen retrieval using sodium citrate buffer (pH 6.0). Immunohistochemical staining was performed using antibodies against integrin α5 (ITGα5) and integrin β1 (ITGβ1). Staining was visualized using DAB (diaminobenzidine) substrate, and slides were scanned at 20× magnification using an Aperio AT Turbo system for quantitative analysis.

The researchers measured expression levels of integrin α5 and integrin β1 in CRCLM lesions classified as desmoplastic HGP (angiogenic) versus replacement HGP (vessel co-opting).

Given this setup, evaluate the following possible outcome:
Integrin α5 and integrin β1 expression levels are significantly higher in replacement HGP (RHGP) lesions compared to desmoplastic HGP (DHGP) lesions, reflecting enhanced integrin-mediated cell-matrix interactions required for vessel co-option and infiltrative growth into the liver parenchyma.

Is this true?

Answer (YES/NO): YES